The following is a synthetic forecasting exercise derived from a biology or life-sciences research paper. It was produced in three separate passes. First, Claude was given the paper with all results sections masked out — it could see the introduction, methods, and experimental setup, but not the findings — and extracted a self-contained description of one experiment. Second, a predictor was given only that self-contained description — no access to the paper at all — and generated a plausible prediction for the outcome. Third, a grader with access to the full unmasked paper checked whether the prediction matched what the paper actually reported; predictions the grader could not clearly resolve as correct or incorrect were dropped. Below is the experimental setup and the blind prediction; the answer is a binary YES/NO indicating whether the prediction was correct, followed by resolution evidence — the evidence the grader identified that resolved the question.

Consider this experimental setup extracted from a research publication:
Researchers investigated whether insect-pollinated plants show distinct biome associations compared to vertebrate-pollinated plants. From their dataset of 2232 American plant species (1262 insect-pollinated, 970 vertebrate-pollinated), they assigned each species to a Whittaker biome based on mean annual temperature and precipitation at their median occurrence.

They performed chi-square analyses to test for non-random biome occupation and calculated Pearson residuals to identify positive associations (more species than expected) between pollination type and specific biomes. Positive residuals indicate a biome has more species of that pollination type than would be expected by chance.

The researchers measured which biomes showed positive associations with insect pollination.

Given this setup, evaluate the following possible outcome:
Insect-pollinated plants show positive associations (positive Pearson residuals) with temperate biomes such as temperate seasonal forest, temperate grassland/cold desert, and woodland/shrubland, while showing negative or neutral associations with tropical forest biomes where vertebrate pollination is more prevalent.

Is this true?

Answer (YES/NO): NO